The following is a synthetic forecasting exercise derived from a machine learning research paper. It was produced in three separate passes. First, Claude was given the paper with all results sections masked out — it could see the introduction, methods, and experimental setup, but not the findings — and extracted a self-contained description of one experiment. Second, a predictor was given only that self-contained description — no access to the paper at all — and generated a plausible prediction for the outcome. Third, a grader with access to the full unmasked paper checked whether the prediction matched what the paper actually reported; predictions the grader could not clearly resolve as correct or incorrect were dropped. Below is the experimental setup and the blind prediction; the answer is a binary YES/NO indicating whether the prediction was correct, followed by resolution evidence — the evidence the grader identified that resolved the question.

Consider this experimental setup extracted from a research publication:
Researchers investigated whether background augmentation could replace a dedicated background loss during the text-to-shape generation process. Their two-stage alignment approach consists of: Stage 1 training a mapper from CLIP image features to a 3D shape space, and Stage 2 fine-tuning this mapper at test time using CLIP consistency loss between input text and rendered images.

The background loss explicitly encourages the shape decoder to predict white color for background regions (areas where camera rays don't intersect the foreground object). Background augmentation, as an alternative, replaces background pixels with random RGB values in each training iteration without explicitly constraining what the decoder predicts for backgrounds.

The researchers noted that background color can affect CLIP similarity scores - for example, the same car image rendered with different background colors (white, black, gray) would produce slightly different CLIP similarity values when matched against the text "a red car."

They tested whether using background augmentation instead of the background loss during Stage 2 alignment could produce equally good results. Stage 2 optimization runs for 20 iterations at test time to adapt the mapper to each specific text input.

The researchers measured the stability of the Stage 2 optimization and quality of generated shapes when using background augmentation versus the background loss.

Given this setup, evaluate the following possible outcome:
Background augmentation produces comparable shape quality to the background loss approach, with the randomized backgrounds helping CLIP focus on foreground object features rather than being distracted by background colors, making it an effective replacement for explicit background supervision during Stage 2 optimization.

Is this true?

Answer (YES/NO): NO